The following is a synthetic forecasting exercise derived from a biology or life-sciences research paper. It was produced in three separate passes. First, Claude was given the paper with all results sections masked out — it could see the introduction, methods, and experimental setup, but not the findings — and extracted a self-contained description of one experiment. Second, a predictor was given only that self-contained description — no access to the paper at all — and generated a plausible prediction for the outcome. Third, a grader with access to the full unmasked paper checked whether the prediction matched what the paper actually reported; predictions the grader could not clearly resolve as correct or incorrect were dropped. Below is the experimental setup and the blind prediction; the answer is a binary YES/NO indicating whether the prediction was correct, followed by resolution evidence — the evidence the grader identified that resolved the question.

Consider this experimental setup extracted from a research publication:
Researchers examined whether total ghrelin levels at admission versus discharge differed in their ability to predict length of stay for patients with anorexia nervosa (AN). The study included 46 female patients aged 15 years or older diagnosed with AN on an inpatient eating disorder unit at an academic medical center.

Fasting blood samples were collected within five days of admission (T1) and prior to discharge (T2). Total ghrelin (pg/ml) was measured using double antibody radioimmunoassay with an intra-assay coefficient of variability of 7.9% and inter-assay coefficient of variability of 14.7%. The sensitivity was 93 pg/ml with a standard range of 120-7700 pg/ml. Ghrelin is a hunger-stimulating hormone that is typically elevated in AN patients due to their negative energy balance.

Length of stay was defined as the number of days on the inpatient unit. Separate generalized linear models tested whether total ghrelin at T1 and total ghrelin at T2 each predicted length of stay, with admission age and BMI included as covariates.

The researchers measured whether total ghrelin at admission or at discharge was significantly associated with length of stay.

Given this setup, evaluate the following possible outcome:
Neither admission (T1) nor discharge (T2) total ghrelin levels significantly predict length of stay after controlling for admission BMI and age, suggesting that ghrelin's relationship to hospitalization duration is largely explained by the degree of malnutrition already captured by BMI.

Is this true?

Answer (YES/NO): NO